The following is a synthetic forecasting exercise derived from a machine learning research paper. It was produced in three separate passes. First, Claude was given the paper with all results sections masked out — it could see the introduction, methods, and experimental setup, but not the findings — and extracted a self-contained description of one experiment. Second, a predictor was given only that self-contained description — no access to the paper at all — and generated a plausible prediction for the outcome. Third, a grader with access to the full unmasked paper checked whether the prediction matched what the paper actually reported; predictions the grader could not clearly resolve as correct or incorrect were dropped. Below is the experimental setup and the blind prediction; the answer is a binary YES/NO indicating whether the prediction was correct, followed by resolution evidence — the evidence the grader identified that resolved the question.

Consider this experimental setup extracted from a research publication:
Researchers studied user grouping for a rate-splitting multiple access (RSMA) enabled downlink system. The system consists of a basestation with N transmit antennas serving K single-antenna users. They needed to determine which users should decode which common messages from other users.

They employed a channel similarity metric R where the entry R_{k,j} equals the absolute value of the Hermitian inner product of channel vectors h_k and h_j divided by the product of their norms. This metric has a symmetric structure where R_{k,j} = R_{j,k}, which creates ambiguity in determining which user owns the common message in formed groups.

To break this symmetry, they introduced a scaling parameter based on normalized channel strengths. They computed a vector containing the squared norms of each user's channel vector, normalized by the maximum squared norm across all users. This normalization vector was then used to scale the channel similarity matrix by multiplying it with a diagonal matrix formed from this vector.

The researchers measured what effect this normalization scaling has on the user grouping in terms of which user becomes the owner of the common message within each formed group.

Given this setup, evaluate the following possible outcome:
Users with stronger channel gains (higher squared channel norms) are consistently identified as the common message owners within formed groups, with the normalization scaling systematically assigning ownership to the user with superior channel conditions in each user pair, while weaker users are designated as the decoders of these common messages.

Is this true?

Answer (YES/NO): NO